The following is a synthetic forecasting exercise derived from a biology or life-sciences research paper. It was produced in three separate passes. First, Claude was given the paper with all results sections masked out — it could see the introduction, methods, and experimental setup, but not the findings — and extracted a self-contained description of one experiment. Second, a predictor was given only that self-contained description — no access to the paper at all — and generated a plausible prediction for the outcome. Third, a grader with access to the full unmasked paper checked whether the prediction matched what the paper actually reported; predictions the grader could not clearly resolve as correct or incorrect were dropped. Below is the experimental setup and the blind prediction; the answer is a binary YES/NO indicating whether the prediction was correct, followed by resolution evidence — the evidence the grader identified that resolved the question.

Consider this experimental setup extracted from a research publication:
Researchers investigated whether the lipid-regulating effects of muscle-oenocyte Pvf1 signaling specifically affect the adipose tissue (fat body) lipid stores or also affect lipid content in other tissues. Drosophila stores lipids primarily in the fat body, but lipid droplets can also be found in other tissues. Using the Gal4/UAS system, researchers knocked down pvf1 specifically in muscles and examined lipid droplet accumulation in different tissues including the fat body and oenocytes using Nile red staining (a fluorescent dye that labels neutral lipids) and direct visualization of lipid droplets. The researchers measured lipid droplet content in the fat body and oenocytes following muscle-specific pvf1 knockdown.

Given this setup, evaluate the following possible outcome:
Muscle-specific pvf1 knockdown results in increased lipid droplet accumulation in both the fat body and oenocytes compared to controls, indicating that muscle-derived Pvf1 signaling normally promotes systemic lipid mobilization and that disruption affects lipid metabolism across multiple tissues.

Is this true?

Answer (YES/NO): NO